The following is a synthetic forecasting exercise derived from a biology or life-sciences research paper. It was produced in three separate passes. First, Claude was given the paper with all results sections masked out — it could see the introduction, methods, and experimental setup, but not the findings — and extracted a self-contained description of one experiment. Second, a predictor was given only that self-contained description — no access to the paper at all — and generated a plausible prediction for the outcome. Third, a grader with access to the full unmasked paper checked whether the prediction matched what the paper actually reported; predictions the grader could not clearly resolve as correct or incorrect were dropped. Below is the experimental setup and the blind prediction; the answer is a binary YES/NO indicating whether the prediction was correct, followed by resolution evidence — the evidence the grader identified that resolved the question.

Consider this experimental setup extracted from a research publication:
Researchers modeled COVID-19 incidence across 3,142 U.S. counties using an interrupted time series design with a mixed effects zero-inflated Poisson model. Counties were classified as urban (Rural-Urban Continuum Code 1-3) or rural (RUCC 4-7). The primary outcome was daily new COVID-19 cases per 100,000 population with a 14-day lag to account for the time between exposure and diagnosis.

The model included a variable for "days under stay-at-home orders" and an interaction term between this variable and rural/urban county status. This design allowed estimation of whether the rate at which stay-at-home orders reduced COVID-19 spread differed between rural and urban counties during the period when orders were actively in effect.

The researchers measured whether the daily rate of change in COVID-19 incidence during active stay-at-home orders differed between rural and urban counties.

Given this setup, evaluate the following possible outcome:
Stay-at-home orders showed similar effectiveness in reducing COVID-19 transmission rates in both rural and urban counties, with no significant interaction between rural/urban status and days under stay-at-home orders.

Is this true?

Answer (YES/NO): NO